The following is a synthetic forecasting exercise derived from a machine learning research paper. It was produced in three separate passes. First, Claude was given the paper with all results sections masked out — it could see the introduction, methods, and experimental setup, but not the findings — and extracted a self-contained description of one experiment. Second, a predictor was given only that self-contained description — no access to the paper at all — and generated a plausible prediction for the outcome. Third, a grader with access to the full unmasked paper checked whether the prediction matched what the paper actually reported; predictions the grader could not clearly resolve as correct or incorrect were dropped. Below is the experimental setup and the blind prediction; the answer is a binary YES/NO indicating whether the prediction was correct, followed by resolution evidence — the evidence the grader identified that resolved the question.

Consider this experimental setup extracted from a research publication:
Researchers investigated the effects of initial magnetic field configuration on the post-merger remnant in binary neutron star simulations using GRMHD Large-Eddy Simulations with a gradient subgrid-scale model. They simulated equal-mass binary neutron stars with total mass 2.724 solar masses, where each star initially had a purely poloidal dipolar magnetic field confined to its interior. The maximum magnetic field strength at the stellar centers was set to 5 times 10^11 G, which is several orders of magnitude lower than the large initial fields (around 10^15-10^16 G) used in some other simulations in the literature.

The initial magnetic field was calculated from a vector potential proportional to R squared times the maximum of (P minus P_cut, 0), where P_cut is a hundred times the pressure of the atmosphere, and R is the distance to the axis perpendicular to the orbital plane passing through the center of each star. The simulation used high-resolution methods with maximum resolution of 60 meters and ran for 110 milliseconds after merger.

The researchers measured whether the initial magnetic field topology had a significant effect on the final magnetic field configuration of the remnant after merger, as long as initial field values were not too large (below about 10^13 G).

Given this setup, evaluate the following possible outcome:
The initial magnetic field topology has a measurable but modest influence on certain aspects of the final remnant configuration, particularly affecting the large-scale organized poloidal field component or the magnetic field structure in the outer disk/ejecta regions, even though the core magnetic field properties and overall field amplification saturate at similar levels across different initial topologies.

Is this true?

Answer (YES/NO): NO